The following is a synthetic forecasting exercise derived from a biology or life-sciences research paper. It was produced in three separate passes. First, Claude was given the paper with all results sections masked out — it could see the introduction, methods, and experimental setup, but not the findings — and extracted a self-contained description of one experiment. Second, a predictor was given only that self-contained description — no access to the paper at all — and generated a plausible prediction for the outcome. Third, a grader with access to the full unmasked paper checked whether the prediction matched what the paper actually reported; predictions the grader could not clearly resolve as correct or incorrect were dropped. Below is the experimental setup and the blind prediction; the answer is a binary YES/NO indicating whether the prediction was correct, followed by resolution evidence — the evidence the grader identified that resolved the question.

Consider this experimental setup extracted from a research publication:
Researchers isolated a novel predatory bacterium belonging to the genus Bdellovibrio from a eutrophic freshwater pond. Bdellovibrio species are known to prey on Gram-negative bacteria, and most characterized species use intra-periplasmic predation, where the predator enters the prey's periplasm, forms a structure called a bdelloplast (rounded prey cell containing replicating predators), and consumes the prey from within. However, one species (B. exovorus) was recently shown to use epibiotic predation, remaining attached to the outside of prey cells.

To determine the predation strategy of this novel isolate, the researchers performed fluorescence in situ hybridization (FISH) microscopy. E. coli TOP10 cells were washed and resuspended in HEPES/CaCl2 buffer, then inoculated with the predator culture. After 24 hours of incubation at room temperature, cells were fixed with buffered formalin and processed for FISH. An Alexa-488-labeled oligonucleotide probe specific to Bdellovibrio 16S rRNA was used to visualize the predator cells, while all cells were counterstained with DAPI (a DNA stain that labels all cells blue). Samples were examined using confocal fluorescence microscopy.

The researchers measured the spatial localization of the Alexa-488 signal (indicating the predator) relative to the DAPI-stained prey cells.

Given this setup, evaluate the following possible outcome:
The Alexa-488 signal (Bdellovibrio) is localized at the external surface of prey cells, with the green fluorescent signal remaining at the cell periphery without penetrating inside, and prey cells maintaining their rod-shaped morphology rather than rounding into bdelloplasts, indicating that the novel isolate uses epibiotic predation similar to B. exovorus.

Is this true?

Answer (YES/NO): YES